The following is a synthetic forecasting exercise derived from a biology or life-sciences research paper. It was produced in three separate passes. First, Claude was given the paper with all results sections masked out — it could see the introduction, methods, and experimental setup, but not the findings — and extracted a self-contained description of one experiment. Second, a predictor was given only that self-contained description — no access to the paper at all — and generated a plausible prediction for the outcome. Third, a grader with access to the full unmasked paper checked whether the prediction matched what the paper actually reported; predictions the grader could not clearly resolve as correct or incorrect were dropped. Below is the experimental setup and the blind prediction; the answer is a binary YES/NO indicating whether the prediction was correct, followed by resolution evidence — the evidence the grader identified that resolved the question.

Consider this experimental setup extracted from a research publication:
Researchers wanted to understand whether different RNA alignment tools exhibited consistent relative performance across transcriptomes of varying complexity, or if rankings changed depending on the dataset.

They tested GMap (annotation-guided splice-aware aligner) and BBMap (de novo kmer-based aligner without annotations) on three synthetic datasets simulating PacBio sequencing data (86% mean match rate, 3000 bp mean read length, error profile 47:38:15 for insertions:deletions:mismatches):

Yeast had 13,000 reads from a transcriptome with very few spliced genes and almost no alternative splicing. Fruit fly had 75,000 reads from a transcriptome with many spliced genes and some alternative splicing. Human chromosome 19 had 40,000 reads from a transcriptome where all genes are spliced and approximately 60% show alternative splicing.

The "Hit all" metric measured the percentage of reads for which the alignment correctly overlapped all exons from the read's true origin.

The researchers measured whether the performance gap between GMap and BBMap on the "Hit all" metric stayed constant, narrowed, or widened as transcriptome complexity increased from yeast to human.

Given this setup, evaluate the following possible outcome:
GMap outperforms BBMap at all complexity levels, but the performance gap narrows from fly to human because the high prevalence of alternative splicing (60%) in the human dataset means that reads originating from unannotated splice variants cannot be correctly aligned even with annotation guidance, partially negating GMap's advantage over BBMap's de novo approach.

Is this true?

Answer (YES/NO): NO